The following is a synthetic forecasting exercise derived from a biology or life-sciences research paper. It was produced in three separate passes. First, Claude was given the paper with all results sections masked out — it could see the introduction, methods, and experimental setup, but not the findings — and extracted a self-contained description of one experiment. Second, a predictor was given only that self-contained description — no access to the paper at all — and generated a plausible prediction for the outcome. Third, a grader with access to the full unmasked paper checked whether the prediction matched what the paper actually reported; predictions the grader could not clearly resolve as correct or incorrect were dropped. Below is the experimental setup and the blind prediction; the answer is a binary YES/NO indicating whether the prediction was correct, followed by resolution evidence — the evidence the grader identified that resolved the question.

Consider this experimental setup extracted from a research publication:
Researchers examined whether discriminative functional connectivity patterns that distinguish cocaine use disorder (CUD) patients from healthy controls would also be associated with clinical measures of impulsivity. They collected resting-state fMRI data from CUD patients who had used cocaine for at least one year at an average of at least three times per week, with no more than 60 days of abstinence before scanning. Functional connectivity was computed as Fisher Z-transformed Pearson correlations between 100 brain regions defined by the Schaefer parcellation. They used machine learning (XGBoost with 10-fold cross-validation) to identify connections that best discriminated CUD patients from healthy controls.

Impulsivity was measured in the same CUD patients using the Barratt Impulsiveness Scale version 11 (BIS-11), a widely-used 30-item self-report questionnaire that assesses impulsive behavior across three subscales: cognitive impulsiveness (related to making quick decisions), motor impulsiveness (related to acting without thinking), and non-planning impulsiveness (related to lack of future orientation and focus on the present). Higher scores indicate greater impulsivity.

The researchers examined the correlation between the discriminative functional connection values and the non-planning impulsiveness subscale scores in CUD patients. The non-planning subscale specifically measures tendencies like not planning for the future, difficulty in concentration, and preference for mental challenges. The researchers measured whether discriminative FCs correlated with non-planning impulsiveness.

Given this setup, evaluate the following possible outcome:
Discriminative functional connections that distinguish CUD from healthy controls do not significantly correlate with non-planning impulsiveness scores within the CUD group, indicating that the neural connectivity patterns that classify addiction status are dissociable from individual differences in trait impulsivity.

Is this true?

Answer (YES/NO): NO